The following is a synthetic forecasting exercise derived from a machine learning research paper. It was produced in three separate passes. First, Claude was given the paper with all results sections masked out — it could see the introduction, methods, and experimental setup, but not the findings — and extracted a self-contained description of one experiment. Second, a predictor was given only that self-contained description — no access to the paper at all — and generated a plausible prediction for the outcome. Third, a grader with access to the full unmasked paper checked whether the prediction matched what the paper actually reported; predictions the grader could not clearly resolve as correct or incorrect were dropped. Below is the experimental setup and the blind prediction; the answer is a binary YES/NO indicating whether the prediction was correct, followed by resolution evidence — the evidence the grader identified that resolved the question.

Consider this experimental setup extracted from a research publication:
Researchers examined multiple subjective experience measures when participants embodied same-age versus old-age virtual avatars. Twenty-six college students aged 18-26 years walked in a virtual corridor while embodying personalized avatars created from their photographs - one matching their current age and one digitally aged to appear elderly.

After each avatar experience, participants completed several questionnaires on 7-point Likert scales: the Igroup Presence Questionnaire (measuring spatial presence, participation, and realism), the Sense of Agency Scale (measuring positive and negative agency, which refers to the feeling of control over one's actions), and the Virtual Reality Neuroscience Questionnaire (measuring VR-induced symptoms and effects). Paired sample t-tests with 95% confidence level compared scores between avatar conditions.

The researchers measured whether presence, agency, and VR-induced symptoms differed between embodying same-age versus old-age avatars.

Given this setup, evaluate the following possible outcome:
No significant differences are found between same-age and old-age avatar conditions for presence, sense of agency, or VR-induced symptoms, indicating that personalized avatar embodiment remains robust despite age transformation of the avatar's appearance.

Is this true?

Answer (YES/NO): YES